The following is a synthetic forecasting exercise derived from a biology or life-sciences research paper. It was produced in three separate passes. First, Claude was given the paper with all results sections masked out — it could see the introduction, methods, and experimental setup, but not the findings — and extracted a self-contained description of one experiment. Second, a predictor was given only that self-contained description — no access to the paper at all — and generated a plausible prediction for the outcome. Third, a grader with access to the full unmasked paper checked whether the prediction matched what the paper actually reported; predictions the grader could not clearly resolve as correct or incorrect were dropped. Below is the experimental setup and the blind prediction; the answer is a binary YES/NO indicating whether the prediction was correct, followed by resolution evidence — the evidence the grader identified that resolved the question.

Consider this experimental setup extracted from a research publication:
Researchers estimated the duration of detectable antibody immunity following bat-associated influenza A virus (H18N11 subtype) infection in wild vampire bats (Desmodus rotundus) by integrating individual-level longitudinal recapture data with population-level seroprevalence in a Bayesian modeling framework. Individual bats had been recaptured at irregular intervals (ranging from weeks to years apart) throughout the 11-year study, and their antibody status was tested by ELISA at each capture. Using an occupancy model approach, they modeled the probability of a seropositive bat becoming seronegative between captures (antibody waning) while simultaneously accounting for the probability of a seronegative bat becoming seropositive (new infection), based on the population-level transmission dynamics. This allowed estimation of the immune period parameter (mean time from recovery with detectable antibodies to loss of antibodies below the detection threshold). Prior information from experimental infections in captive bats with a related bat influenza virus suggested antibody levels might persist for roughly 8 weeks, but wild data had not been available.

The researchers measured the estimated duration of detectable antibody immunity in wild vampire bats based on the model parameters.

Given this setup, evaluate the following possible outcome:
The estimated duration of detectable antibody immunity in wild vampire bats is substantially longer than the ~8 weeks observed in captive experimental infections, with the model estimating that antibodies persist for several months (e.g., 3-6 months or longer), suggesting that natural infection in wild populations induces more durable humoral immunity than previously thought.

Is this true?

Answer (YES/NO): YES